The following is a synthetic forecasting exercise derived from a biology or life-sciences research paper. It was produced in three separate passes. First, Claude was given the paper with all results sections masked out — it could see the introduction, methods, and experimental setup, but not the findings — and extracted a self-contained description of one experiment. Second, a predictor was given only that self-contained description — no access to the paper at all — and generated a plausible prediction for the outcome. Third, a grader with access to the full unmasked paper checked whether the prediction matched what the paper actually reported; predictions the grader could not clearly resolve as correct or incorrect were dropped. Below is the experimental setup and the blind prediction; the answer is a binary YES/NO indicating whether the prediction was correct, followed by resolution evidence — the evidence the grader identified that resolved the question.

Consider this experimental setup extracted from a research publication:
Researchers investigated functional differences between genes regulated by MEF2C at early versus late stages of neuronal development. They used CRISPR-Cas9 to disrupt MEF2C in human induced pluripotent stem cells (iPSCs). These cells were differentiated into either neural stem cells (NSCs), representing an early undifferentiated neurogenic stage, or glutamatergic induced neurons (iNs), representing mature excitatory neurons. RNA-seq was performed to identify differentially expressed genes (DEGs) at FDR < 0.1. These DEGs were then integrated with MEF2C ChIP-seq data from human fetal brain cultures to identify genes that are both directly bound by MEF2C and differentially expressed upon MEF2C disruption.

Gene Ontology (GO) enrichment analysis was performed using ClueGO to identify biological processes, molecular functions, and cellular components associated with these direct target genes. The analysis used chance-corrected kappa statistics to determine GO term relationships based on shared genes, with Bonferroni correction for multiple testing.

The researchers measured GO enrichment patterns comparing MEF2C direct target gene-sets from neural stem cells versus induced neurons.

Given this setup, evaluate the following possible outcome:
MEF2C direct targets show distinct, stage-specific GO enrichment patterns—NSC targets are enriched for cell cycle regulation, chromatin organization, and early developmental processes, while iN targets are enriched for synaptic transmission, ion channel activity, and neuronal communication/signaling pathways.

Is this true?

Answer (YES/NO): NO